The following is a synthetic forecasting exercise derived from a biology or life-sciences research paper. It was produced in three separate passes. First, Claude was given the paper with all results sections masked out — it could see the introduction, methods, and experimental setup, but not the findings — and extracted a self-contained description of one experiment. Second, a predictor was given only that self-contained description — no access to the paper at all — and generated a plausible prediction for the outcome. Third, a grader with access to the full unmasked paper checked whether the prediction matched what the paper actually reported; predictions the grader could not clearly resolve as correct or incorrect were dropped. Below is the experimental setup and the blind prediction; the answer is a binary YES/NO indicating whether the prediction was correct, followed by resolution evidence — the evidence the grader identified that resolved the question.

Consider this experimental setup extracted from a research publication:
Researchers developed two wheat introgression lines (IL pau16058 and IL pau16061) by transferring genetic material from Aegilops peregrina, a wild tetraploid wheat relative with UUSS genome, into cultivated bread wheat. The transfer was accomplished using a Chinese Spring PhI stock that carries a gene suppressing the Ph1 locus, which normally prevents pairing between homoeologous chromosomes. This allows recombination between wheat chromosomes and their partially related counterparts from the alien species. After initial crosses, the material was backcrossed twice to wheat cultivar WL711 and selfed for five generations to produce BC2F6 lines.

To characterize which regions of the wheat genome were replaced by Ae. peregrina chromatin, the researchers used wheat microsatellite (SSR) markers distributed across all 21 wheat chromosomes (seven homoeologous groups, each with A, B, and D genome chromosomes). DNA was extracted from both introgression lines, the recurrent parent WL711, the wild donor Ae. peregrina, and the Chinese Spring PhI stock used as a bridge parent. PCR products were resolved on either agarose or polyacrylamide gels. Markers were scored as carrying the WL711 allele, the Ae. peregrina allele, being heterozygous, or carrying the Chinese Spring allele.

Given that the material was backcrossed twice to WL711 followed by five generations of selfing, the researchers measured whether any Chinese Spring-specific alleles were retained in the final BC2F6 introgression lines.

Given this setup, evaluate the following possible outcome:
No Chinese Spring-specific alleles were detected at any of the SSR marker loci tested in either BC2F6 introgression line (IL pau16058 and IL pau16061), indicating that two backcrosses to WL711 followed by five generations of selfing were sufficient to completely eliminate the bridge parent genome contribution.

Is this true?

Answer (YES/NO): NO